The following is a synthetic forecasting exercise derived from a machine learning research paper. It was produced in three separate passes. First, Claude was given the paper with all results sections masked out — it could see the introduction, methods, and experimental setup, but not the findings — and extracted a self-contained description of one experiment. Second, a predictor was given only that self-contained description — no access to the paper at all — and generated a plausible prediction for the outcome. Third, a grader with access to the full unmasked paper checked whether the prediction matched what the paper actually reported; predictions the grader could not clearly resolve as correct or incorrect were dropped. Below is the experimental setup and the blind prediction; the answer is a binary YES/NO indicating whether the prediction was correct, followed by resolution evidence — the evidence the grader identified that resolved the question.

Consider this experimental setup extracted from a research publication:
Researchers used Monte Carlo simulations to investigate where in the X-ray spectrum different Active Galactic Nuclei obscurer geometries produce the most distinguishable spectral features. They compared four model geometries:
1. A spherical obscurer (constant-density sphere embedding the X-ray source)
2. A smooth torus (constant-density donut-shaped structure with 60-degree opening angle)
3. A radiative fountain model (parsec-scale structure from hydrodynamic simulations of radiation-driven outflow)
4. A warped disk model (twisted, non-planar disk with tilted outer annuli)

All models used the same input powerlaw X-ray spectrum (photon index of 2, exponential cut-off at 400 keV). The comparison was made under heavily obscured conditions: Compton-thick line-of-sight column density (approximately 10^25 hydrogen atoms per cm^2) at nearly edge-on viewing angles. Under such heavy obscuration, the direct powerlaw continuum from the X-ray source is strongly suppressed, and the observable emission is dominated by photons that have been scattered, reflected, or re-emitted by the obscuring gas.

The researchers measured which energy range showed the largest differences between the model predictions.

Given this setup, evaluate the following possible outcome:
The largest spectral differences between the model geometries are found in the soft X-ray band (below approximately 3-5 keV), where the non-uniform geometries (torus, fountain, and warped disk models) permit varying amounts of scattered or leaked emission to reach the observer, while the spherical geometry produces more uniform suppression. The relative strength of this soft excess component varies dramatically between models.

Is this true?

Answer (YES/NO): NO